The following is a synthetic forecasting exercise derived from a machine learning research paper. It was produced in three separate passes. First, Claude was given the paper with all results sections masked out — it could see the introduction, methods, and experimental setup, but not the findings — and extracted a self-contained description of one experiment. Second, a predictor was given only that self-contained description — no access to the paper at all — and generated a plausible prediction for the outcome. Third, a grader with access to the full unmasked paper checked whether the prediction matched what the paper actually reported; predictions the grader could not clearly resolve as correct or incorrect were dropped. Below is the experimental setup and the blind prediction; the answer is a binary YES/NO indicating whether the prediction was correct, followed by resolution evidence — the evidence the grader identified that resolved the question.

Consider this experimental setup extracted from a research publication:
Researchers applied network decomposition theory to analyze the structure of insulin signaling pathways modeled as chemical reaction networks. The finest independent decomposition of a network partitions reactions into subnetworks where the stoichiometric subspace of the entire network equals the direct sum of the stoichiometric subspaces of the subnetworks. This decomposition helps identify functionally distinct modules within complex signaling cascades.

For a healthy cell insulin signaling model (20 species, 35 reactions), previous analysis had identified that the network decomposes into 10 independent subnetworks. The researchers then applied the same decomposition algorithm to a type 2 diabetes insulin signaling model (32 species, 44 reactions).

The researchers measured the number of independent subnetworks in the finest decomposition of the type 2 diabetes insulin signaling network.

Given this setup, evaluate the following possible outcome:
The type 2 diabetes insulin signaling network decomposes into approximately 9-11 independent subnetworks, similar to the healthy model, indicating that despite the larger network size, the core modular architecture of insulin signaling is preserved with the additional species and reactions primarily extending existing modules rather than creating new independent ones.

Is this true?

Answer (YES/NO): NO